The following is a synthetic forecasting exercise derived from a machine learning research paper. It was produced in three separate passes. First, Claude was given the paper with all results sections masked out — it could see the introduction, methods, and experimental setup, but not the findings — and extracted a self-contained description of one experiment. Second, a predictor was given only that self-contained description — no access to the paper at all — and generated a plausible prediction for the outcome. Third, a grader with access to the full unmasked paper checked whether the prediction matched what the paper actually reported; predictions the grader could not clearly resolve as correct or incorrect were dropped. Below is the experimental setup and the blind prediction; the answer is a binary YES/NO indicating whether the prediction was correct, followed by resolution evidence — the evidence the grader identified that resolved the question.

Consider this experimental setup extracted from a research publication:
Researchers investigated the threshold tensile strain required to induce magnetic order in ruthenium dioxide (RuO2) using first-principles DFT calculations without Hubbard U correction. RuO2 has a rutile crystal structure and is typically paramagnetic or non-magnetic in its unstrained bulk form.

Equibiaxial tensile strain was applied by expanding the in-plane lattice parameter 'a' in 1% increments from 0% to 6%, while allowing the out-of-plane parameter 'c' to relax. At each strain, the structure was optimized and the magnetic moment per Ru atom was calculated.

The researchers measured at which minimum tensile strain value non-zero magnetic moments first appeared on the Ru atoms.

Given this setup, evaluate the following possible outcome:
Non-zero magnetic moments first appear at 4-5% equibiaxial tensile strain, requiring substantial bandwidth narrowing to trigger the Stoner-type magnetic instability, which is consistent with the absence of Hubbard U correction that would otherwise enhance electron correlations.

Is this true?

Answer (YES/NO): NO